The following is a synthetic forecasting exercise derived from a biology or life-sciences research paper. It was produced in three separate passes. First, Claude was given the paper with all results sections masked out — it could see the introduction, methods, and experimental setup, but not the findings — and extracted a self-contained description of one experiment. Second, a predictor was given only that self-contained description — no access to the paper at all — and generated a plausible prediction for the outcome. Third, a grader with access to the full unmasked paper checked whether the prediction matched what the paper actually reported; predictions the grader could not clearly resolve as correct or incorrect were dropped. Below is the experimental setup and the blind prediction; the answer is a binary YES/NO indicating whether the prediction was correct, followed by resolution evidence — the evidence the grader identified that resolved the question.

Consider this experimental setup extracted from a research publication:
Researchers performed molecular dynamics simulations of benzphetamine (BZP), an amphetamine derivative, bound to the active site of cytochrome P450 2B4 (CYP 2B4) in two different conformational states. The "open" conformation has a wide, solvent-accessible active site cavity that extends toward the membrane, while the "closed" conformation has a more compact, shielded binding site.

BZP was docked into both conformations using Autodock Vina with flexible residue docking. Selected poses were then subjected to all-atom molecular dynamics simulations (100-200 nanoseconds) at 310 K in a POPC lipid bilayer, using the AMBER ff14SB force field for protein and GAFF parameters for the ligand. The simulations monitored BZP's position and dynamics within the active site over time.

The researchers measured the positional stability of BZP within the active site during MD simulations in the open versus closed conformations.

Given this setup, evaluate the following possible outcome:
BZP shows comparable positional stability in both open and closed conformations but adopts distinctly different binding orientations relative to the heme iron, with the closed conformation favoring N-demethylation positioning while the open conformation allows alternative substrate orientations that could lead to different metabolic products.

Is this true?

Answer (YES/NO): NO